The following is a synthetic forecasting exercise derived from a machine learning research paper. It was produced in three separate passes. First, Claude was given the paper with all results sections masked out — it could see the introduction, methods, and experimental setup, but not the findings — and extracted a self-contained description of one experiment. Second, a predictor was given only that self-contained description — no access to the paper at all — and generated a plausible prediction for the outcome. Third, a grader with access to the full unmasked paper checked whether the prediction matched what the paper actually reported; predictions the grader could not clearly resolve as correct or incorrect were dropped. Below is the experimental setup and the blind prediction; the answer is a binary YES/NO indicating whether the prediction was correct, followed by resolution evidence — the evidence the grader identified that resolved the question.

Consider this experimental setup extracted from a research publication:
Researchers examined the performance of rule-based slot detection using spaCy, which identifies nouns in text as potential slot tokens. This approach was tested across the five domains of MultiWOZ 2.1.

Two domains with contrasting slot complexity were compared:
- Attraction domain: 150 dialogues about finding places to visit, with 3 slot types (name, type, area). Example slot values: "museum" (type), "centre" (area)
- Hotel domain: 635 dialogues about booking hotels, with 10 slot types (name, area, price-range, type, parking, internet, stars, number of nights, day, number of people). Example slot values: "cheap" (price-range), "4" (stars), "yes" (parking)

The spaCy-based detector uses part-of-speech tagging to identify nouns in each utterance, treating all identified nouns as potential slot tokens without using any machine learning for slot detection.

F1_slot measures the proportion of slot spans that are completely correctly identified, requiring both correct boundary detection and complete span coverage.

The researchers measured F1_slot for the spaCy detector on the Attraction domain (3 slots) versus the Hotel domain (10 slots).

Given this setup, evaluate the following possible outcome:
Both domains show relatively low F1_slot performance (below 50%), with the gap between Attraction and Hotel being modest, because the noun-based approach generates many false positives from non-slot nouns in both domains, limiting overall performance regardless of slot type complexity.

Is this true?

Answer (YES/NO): NO